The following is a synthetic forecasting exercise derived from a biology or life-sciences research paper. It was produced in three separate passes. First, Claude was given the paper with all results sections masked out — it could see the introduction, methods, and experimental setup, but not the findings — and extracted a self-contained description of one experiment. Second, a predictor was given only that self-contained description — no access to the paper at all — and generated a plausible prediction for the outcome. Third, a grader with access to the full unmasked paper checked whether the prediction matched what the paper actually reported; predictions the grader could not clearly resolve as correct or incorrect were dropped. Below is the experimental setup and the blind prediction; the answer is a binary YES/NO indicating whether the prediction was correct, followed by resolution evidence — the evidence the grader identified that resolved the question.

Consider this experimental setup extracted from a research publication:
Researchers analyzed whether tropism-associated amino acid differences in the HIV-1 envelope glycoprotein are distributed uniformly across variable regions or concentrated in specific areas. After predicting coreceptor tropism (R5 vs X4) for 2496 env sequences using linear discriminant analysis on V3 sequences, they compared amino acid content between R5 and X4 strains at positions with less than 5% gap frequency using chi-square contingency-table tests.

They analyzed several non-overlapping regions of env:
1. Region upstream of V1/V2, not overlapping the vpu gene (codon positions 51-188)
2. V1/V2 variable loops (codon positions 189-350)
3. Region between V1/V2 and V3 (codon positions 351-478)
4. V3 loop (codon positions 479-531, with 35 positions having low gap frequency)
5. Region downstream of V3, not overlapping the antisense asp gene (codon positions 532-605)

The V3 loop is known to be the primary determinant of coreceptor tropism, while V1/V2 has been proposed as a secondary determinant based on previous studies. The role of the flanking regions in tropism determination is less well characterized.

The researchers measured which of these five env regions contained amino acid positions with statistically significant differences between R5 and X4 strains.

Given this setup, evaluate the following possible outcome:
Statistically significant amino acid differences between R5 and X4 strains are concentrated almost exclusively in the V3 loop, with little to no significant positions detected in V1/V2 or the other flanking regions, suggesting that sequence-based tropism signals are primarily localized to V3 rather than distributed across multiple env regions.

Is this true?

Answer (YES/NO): NO